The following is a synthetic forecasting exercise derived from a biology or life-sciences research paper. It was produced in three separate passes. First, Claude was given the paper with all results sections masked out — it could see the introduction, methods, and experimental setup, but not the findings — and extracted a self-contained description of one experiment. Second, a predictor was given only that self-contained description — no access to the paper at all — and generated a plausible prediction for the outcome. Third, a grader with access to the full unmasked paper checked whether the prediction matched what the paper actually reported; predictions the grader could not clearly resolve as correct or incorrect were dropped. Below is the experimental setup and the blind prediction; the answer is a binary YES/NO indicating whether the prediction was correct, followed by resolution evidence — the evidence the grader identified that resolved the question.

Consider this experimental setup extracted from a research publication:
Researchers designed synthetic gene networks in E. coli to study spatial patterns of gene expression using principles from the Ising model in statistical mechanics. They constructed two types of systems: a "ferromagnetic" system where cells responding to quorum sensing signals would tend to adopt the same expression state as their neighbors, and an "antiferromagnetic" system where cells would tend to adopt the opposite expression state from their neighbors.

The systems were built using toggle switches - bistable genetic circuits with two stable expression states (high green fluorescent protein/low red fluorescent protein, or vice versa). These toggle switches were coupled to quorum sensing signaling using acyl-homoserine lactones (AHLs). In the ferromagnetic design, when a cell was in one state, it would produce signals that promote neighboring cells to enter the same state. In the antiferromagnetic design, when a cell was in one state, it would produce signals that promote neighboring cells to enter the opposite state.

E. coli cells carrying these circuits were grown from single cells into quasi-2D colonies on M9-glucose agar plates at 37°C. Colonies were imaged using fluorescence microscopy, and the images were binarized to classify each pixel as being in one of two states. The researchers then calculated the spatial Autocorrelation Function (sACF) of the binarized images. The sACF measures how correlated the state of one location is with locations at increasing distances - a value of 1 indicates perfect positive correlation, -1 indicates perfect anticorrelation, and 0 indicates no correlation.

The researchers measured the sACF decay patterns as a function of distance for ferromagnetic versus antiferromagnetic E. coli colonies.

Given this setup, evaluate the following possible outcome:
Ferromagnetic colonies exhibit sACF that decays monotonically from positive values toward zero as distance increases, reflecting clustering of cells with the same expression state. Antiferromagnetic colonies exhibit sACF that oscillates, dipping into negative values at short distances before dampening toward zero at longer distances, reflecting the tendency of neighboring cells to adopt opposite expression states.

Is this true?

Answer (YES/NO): YES